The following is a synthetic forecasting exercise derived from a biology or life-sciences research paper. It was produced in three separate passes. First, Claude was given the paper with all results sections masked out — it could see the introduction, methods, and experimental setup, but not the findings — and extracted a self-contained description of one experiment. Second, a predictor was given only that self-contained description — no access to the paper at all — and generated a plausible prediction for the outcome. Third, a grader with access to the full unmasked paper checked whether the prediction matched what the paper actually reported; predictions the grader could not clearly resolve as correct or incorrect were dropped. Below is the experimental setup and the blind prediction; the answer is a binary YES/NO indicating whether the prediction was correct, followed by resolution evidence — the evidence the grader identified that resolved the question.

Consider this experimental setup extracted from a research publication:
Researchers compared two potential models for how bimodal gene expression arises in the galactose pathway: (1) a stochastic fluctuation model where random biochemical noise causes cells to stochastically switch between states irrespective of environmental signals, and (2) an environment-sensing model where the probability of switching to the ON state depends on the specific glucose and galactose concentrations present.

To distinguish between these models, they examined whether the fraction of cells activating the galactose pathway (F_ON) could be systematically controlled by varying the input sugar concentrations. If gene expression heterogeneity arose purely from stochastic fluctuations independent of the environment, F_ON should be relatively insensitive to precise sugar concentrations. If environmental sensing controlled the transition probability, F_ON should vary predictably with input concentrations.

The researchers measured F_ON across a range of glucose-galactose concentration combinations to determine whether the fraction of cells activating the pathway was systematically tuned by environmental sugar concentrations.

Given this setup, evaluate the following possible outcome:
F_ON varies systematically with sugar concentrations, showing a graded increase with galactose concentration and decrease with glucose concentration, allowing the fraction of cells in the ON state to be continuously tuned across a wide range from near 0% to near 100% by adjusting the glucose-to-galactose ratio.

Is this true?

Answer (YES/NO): YES